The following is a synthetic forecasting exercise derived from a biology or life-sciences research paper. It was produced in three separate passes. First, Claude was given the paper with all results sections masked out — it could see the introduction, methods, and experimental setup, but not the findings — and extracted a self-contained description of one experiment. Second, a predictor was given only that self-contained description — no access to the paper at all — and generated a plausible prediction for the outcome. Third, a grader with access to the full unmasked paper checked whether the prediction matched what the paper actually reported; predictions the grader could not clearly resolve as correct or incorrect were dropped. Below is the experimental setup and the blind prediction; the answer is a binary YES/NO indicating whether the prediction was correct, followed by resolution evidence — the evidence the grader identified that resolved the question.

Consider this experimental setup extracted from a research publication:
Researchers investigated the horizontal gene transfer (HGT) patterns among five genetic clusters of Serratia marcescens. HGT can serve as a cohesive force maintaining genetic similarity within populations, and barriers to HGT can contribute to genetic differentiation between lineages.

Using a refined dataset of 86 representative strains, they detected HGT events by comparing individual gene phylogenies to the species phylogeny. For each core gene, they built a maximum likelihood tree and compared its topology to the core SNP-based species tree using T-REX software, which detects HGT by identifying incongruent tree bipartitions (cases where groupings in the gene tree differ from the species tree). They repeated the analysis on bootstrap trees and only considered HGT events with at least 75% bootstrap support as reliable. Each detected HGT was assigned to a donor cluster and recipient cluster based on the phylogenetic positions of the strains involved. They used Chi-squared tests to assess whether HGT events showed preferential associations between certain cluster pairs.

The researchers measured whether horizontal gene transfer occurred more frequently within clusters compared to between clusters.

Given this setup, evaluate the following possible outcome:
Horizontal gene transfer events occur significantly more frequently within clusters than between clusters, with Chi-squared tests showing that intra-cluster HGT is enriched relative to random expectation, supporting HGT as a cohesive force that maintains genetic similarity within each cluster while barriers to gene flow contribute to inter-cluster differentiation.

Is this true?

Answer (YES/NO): YES